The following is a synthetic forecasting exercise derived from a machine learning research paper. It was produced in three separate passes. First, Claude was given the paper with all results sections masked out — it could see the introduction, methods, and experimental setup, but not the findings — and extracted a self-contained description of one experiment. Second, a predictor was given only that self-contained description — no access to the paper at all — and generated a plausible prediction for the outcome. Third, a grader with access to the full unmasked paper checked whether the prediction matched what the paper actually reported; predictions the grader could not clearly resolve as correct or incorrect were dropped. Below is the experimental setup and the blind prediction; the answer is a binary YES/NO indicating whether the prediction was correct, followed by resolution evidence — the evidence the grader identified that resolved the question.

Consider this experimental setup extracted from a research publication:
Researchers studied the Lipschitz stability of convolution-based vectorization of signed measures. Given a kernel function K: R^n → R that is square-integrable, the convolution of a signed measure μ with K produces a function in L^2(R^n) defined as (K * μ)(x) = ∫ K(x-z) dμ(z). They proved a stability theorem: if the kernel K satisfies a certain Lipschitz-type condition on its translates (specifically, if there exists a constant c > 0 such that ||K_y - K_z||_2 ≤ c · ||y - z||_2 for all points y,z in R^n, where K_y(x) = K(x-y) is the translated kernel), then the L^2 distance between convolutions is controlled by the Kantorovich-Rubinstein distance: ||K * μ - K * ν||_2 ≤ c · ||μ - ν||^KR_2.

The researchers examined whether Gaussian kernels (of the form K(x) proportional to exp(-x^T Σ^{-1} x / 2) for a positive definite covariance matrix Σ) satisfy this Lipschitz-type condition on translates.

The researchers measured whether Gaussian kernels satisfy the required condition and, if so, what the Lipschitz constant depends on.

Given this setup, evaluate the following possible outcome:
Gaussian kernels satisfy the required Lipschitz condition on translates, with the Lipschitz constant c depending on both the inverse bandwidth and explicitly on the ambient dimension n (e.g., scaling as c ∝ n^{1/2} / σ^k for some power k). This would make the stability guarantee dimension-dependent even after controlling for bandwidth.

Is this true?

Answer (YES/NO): NO